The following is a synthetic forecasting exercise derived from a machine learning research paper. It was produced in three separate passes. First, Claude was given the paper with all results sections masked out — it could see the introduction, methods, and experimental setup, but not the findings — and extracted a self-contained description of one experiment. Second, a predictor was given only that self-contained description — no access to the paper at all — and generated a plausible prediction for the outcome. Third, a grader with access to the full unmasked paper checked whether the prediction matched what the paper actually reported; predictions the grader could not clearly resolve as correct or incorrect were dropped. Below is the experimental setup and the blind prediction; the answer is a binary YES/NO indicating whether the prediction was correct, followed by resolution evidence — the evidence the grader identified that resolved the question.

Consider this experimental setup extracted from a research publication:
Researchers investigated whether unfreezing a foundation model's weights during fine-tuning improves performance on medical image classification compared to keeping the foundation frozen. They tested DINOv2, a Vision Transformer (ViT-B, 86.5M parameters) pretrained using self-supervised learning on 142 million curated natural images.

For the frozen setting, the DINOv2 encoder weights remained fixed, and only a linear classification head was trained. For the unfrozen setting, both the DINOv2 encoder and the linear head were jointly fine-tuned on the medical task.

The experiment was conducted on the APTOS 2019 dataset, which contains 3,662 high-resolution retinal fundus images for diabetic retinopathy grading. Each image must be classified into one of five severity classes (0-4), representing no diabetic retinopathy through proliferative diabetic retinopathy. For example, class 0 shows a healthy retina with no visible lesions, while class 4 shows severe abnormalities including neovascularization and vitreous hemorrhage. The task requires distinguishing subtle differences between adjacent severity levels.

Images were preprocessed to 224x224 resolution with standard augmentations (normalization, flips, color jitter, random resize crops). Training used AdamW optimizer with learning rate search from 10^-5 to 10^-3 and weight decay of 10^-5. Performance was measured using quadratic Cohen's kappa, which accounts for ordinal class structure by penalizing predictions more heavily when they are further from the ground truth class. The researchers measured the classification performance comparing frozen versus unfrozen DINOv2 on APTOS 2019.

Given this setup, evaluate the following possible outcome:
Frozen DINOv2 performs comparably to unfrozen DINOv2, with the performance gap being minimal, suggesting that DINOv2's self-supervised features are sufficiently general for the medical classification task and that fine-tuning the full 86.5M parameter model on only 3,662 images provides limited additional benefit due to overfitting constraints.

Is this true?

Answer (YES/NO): NO